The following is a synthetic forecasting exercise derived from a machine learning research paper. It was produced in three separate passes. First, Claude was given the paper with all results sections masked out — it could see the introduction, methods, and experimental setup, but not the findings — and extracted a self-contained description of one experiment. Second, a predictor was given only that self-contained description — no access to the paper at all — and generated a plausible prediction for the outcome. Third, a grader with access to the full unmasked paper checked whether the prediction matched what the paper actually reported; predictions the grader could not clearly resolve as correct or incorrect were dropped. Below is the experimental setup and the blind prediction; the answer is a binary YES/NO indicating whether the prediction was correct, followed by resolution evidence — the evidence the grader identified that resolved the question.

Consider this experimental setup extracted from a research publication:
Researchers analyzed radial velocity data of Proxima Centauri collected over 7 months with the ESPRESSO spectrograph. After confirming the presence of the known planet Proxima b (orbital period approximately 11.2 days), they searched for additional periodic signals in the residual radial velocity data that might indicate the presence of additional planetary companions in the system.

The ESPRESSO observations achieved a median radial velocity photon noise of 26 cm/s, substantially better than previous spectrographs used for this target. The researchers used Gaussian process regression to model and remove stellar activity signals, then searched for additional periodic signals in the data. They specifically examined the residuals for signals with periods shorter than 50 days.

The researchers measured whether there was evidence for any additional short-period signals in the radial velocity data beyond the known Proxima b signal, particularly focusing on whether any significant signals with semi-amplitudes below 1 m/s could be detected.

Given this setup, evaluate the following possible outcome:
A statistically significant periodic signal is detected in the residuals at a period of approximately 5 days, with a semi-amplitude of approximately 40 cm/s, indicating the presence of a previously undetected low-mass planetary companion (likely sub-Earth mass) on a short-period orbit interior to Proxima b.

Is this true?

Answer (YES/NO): NO